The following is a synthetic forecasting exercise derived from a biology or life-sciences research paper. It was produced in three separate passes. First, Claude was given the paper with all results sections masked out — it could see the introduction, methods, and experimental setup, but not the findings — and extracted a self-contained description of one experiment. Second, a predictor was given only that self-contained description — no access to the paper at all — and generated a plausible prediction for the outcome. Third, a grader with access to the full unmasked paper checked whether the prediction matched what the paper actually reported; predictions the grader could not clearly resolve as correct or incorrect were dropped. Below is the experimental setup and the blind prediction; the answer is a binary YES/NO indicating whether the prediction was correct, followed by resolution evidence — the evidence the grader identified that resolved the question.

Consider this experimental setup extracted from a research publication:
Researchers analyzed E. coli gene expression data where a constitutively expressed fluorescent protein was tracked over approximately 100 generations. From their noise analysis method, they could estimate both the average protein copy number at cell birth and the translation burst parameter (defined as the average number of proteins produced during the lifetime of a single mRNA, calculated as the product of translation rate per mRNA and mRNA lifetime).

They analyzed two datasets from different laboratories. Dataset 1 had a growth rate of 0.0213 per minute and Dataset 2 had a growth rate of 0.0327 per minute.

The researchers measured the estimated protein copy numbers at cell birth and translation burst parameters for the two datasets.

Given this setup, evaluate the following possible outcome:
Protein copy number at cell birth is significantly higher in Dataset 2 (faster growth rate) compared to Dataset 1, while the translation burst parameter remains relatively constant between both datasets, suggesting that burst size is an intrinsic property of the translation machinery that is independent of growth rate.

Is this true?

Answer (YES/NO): NO